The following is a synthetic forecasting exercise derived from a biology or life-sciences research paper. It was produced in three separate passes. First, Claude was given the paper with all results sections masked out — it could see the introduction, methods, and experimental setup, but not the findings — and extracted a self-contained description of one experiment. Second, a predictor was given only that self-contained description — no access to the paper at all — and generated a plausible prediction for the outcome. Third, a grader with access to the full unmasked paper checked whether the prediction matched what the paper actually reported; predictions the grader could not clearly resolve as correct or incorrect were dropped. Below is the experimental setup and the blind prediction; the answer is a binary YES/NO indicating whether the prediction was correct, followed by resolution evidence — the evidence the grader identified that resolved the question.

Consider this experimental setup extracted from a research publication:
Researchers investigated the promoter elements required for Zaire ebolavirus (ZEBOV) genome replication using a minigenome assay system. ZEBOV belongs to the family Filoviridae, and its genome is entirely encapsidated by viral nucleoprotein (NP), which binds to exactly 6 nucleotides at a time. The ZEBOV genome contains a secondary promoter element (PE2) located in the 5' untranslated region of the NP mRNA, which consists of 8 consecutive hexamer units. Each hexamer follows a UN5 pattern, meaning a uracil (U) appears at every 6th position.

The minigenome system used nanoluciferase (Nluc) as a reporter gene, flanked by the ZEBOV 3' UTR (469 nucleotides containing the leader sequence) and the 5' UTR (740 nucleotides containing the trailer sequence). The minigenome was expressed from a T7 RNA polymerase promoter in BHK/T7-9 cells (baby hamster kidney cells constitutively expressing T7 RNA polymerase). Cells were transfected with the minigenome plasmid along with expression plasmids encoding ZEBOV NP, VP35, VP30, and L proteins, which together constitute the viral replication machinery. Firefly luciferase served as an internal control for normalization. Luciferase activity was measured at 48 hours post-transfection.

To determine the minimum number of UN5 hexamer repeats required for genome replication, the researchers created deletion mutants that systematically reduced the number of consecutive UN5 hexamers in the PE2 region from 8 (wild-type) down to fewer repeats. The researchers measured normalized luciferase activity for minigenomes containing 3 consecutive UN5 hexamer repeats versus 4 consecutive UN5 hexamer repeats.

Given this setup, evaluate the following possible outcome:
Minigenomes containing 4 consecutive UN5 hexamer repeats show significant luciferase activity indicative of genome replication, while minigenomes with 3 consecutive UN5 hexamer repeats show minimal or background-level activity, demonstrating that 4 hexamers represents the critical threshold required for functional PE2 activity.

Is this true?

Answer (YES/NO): NO